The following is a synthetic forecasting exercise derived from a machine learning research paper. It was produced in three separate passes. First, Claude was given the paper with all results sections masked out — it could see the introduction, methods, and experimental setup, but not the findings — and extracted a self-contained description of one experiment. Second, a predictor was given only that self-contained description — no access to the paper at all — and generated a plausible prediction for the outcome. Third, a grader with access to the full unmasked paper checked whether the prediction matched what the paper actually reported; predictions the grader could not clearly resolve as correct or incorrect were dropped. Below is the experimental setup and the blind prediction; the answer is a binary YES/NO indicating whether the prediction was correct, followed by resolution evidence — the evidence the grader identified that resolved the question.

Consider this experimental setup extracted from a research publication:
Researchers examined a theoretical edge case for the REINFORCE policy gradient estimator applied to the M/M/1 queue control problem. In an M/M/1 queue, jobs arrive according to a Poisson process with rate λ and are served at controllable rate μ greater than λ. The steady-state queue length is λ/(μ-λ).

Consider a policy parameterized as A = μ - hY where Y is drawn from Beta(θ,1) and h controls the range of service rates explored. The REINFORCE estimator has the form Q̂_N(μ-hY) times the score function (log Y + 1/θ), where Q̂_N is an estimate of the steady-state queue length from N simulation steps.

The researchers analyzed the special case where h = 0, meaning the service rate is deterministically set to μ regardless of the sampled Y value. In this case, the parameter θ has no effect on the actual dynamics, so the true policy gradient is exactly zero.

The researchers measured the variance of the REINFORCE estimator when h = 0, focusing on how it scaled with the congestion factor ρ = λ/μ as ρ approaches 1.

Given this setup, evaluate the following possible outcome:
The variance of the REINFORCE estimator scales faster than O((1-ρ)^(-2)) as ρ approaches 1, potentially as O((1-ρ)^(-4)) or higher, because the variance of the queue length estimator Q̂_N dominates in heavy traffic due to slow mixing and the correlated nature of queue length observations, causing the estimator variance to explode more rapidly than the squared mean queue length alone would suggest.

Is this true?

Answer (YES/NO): YES